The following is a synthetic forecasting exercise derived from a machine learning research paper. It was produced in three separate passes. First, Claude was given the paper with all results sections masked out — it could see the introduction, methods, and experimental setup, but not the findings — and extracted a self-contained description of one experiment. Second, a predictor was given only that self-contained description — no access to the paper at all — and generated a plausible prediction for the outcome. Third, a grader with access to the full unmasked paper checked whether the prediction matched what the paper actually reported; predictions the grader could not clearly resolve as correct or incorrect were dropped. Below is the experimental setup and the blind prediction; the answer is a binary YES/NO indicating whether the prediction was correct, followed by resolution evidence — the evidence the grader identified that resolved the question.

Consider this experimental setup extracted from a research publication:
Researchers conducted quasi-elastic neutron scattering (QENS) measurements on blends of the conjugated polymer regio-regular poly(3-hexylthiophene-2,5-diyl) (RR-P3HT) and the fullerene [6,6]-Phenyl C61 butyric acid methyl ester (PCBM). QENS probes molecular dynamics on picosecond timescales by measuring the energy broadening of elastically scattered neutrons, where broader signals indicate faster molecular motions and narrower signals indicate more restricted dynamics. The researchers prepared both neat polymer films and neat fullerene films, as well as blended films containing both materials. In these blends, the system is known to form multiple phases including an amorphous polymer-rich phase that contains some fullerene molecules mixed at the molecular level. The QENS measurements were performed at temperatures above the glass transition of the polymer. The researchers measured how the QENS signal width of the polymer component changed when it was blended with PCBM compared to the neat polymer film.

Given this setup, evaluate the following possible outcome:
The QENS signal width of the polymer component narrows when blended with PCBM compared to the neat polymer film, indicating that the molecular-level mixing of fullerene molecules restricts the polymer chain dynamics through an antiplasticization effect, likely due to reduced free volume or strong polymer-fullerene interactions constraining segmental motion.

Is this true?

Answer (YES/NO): YES